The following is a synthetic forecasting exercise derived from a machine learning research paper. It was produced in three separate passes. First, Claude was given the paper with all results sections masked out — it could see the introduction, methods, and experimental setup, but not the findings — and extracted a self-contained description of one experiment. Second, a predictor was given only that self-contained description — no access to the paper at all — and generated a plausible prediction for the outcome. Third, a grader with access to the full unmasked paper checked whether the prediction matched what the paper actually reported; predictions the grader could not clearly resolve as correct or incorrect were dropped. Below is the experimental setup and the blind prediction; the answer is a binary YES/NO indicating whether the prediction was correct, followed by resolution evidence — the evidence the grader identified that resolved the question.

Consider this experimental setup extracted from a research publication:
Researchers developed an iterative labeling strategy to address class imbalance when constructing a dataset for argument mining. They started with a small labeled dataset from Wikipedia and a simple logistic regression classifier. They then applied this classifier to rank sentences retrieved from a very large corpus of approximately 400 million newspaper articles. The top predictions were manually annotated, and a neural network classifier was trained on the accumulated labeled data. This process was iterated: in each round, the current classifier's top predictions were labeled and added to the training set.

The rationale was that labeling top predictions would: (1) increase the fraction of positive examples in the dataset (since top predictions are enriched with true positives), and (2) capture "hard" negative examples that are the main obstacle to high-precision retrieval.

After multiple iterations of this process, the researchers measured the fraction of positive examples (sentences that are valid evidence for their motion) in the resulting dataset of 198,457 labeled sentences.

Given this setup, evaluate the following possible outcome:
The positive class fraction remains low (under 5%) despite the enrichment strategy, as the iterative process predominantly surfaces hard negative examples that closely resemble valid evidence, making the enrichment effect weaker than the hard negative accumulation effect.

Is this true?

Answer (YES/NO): NO